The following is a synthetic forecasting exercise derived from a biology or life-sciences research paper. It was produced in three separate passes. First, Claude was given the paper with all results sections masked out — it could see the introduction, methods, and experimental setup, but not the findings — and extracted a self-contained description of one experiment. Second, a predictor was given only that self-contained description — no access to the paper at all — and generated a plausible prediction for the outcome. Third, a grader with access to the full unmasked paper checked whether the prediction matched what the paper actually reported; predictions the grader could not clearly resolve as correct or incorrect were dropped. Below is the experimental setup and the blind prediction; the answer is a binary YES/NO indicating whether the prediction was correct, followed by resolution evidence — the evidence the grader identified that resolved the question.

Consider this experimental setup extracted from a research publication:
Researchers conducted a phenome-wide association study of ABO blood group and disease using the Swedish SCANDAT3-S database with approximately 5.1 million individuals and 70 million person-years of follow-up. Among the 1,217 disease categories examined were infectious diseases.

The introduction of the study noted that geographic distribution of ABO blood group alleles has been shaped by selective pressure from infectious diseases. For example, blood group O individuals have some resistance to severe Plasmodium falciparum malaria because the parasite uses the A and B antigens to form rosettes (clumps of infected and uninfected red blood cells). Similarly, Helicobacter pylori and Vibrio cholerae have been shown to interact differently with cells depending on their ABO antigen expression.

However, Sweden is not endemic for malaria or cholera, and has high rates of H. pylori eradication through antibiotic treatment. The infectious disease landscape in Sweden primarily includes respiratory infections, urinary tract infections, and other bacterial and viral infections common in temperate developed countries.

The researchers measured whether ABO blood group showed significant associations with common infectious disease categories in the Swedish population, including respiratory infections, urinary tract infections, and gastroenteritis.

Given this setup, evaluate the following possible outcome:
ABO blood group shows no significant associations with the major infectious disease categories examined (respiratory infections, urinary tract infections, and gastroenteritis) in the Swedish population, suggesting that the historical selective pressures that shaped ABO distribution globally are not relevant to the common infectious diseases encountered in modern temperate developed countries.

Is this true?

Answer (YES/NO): NO